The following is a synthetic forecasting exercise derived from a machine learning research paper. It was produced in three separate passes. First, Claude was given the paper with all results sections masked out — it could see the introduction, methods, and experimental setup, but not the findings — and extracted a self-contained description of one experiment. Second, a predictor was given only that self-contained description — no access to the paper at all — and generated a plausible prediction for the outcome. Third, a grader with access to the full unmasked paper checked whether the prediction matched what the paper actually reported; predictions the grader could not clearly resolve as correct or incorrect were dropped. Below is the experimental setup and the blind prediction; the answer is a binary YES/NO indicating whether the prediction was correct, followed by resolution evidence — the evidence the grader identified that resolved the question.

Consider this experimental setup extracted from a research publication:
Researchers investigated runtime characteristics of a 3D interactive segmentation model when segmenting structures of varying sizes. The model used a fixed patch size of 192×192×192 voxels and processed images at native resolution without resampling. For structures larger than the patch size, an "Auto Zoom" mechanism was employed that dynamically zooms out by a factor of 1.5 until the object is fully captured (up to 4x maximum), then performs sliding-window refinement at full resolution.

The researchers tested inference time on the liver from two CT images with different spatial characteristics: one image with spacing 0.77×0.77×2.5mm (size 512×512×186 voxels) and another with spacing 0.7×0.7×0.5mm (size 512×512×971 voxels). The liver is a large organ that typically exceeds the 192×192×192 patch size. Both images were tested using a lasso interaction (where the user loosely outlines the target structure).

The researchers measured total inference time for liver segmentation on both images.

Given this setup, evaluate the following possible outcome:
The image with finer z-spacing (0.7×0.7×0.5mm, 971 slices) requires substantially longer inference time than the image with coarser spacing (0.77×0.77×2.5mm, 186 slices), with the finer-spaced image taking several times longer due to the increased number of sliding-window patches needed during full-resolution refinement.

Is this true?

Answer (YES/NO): YES